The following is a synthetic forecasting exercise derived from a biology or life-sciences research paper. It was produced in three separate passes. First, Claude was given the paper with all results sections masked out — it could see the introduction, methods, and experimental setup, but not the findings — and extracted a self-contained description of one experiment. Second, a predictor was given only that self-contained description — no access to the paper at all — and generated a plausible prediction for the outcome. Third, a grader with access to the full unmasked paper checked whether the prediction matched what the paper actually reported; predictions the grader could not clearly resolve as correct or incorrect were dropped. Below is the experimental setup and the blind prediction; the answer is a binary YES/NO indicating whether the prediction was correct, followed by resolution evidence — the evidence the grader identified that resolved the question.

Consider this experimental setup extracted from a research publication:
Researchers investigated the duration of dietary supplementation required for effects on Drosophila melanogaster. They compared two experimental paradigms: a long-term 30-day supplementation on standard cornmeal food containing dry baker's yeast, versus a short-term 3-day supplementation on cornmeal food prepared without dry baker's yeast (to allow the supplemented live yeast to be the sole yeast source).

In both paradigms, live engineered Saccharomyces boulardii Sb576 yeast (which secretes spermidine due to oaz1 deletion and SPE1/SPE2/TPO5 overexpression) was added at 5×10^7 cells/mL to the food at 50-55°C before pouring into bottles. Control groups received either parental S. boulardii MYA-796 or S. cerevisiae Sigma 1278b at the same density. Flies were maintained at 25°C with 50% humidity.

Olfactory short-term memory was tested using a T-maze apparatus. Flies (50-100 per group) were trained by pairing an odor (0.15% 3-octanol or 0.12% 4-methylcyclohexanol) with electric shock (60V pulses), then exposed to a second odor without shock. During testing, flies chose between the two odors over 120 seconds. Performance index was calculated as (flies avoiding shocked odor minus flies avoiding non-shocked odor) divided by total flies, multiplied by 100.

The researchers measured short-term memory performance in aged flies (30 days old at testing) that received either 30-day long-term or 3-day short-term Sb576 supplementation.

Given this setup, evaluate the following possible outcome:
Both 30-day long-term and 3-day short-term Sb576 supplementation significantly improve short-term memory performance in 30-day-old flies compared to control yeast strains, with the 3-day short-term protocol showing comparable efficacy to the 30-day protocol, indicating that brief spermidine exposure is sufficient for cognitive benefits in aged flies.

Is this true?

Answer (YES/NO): NO